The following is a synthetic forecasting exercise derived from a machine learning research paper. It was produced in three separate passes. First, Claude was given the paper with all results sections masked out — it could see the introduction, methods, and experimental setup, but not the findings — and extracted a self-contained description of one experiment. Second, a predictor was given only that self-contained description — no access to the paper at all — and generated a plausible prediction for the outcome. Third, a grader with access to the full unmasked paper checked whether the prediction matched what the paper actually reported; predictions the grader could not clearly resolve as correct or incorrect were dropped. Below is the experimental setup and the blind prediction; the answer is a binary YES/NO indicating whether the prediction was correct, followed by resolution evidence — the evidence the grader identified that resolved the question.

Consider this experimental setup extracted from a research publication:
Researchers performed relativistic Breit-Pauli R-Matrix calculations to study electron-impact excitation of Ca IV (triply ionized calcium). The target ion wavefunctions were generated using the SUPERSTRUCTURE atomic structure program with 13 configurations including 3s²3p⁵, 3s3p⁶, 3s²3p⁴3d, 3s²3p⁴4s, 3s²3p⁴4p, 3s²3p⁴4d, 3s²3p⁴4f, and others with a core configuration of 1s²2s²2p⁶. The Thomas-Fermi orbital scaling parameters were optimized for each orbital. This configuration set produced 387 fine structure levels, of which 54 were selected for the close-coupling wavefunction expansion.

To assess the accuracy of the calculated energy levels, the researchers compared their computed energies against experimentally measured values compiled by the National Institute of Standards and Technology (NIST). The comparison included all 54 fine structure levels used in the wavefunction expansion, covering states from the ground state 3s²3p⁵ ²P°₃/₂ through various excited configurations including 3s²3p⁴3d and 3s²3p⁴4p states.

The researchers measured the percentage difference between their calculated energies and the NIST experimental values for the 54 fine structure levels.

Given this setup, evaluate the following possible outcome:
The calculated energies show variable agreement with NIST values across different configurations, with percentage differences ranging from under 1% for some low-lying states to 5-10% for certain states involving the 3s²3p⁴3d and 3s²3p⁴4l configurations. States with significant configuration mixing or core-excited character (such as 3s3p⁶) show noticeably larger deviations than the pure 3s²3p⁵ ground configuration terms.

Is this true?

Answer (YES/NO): NO